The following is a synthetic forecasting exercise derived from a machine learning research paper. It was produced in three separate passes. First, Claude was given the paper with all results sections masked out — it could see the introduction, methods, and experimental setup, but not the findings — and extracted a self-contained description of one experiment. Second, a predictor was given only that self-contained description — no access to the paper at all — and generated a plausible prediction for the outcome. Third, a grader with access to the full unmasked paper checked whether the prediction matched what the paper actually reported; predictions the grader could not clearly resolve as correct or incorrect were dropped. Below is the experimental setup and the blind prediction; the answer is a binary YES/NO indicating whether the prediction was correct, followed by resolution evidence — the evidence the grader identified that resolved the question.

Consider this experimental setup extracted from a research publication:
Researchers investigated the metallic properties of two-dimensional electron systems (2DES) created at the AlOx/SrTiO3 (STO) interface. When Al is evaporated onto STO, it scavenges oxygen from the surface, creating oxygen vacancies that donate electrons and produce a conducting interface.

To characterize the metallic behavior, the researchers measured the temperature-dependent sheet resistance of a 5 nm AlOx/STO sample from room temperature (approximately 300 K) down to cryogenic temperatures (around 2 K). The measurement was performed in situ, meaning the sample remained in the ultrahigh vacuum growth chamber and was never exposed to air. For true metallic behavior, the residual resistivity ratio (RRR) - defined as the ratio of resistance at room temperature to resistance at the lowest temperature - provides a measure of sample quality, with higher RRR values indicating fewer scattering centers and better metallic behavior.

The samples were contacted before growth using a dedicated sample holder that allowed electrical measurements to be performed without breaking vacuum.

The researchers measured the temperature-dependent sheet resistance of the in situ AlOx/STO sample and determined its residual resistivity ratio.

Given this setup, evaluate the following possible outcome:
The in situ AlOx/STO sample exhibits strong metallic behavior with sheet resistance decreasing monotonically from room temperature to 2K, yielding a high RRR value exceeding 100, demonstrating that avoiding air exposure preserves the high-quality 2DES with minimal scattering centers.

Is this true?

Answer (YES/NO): NO